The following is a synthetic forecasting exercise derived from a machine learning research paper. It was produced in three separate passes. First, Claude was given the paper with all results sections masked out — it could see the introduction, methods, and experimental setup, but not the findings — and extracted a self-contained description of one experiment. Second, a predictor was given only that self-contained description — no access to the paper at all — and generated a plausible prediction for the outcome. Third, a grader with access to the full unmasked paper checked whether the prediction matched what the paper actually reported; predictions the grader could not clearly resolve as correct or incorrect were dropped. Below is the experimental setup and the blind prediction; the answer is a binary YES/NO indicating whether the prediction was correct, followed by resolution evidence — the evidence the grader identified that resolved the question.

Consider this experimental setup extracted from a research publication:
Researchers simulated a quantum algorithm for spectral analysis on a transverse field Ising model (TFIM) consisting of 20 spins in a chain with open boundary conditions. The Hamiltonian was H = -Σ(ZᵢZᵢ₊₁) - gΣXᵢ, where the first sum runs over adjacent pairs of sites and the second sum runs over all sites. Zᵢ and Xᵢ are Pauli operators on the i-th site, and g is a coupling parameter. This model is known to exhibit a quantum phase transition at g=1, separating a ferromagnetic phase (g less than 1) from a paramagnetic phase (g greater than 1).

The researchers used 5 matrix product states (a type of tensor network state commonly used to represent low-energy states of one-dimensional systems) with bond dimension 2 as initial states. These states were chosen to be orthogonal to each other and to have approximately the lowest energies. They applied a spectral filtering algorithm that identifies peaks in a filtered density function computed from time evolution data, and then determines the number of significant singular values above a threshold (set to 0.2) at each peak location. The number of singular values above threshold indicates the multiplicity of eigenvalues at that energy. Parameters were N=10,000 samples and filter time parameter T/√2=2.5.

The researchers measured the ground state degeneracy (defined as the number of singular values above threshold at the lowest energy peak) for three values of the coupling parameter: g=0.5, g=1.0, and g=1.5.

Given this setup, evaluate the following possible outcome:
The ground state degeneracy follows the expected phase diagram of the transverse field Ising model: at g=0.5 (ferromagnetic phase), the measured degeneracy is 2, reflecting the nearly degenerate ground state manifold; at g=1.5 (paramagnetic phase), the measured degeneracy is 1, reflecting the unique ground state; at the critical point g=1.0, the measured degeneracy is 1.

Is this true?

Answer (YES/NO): NO